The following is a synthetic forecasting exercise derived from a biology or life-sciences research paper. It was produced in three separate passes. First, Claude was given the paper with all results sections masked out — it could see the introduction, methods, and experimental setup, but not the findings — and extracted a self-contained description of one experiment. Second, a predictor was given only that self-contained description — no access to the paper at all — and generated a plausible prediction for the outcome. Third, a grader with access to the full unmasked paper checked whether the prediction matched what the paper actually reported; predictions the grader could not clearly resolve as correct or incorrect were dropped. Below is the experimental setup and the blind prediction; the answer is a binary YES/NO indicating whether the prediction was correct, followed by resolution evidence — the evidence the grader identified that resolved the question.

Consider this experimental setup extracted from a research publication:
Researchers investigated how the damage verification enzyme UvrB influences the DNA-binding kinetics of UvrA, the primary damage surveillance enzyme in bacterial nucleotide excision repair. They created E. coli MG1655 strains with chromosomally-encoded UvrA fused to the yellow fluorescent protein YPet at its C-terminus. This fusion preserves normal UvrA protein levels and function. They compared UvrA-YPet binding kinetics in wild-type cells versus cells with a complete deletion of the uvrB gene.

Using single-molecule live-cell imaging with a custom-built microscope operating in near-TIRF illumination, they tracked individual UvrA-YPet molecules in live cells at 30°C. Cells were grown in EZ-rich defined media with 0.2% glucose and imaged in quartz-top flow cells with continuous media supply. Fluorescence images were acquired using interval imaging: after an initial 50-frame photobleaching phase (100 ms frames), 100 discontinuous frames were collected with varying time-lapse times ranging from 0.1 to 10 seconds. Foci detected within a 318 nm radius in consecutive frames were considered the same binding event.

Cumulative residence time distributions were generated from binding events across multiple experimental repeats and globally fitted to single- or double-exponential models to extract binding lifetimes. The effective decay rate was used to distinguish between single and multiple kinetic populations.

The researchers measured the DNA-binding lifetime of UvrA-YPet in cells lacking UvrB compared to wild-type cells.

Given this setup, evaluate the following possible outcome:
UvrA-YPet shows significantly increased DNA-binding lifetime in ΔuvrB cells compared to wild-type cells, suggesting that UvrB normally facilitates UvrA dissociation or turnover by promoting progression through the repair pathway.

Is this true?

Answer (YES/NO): YES